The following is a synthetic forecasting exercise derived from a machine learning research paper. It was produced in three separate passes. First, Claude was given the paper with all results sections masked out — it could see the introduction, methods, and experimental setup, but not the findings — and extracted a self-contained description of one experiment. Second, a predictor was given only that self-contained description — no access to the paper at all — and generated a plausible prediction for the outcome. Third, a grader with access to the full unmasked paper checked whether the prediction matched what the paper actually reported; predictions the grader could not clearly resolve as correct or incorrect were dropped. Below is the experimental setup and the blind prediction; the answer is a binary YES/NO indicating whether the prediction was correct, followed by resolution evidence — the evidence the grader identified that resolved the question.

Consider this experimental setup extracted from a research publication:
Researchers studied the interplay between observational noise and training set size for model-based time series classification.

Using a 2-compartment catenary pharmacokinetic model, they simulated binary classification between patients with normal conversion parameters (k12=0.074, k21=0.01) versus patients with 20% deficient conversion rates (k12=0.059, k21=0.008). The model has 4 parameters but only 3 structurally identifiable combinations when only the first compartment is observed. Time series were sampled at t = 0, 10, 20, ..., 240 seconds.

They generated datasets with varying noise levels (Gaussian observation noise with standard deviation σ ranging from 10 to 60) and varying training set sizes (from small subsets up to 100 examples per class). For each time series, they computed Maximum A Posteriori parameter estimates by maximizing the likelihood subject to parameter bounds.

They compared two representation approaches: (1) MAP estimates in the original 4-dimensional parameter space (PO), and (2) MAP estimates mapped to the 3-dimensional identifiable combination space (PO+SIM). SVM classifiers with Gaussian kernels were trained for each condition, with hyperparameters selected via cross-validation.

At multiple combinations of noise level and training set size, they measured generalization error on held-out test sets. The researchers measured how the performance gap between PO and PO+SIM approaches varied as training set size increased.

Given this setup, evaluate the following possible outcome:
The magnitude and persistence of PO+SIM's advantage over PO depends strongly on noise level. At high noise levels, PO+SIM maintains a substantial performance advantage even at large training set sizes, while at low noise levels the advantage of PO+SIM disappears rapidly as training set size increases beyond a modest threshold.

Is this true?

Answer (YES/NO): NO